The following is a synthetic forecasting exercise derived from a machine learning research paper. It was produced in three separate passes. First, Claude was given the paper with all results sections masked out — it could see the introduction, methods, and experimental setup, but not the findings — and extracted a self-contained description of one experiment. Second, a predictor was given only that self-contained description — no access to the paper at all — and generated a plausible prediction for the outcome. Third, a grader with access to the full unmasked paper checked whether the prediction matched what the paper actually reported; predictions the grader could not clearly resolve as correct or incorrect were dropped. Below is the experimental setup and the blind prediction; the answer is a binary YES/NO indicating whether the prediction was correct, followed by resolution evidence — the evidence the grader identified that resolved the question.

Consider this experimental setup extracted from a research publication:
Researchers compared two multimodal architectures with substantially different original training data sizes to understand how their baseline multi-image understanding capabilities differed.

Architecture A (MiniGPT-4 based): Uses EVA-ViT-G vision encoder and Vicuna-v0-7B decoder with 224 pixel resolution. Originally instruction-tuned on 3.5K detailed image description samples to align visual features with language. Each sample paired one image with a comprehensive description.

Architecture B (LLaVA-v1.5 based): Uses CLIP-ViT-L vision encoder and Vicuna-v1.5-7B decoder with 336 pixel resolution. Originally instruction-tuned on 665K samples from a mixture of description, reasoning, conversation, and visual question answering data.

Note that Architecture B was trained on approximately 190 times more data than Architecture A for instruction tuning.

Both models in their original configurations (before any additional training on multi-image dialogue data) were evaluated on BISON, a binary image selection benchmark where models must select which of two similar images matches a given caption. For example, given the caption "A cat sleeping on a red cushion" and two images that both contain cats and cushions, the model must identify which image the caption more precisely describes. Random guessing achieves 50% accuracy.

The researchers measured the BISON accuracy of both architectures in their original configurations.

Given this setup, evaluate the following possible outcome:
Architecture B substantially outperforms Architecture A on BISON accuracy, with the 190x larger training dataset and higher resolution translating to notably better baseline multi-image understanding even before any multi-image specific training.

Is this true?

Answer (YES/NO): NO